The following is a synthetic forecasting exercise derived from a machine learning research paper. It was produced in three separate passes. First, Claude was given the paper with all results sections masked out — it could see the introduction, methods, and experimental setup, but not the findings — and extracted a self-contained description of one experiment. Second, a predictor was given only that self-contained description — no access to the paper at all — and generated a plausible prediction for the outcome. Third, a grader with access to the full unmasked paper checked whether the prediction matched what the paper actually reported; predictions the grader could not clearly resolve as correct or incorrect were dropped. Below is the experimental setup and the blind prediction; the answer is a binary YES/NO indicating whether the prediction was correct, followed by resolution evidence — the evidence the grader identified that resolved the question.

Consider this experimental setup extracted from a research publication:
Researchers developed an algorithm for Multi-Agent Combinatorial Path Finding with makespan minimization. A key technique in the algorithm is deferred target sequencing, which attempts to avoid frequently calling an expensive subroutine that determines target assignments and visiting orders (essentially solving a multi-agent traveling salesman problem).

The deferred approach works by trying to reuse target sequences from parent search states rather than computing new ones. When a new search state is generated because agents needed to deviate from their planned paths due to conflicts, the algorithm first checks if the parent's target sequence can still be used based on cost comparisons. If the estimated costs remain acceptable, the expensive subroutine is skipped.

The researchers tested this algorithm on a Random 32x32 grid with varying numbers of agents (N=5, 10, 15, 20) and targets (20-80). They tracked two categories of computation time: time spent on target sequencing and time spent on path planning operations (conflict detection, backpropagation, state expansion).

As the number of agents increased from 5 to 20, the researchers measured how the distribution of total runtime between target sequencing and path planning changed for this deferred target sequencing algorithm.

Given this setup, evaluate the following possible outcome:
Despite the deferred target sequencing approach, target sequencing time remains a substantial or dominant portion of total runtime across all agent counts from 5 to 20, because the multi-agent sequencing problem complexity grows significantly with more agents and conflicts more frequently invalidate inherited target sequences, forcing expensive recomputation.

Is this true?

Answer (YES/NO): NO